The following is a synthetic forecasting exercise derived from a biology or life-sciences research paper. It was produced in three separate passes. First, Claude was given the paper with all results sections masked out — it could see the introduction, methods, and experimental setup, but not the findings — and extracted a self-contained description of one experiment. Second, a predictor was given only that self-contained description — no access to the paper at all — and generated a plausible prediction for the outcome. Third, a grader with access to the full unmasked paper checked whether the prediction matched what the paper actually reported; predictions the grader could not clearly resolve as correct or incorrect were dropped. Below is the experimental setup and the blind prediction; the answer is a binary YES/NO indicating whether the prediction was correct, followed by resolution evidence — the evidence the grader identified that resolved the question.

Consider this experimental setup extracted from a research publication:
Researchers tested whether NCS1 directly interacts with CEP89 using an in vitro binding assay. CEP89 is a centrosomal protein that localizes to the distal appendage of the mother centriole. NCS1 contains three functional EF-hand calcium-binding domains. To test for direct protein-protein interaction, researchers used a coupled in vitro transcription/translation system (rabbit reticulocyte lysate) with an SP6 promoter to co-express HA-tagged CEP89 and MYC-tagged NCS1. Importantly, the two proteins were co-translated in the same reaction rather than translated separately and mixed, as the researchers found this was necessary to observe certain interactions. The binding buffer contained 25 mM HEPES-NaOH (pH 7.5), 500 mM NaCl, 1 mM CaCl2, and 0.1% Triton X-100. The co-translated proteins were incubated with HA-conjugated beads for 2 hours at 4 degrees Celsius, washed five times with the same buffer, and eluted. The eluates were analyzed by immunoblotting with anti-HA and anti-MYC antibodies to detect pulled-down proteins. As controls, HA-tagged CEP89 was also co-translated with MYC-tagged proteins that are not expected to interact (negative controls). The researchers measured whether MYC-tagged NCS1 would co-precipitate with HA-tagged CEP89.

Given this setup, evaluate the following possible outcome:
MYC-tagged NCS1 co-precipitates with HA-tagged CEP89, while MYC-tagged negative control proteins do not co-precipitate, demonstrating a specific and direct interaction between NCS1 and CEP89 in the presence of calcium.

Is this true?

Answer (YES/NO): YES